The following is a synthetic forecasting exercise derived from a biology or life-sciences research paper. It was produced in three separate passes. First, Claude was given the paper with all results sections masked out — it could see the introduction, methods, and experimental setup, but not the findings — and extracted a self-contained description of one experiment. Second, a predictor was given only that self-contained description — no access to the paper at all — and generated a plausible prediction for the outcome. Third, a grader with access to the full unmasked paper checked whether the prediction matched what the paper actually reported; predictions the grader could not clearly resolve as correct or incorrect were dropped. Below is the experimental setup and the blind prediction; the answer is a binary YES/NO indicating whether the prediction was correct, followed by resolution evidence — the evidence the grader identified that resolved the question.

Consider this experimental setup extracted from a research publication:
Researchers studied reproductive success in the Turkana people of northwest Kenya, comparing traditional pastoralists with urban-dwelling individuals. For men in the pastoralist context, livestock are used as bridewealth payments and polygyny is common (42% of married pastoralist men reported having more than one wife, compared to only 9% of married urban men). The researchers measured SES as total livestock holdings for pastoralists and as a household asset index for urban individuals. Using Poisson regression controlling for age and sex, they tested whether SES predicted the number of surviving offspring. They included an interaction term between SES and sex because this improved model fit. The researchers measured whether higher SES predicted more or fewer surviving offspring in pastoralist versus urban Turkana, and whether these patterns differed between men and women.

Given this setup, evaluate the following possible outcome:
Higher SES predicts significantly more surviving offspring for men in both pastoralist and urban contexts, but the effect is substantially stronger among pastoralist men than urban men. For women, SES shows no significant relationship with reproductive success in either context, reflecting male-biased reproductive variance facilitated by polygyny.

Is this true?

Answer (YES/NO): NO